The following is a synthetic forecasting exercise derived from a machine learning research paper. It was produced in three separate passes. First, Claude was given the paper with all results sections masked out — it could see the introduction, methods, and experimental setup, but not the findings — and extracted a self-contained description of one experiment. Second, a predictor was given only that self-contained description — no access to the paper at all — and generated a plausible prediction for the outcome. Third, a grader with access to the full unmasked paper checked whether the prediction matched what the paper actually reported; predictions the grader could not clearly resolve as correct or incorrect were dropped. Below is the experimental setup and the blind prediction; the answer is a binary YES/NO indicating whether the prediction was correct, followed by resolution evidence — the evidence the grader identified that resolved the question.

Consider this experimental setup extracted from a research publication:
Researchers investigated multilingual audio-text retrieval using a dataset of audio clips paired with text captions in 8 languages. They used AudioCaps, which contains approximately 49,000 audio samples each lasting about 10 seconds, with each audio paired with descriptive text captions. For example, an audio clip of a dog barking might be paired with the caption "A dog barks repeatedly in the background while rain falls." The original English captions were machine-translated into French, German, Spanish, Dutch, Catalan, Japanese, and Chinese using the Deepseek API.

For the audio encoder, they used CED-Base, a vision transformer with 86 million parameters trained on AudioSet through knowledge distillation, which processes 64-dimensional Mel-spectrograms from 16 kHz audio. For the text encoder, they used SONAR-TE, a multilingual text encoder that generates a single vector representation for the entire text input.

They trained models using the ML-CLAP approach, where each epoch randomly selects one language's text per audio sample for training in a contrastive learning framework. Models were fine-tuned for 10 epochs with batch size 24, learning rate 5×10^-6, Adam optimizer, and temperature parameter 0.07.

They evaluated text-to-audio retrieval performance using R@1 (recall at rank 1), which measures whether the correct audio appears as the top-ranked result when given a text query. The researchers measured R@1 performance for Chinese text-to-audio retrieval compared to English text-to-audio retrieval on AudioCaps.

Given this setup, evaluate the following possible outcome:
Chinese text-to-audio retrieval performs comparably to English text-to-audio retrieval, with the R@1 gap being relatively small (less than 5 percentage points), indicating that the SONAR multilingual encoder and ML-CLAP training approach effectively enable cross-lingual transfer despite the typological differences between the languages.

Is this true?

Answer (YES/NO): NO